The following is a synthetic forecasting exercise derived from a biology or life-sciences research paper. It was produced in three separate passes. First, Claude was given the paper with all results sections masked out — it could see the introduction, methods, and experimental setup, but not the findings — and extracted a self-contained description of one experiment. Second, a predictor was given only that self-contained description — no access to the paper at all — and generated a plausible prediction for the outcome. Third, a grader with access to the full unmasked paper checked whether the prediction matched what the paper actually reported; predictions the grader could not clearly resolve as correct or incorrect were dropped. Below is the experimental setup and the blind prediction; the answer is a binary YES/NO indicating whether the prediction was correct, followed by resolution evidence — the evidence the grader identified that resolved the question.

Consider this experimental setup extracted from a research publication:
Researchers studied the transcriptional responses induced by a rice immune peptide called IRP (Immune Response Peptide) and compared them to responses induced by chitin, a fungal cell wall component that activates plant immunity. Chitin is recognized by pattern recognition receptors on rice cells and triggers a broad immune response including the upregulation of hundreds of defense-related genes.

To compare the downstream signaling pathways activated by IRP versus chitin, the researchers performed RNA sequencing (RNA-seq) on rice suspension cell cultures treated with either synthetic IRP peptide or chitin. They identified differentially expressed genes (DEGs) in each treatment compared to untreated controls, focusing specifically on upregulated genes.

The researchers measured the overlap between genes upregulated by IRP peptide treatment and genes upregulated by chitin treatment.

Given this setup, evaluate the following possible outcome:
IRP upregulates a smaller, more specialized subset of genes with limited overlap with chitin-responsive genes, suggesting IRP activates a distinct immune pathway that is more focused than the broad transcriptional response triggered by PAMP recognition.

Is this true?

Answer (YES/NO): NO